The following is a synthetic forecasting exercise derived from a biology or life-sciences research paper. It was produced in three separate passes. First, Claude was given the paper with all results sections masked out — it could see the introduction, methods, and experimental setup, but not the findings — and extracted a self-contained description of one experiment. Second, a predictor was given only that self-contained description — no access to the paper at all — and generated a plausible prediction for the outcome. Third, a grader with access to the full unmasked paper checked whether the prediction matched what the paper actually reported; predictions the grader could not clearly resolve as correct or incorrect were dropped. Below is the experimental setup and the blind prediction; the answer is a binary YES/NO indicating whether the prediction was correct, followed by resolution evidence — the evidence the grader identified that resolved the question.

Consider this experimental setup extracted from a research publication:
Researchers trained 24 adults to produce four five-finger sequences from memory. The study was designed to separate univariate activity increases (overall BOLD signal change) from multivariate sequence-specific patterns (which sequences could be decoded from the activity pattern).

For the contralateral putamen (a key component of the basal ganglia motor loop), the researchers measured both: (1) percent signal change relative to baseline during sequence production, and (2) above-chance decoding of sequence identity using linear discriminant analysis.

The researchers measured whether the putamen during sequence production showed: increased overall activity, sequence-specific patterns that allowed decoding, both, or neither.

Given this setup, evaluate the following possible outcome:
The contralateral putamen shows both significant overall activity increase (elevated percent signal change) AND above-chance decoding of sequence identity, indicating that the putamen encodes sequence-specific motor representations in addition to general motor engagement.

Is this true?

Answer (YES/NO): NO